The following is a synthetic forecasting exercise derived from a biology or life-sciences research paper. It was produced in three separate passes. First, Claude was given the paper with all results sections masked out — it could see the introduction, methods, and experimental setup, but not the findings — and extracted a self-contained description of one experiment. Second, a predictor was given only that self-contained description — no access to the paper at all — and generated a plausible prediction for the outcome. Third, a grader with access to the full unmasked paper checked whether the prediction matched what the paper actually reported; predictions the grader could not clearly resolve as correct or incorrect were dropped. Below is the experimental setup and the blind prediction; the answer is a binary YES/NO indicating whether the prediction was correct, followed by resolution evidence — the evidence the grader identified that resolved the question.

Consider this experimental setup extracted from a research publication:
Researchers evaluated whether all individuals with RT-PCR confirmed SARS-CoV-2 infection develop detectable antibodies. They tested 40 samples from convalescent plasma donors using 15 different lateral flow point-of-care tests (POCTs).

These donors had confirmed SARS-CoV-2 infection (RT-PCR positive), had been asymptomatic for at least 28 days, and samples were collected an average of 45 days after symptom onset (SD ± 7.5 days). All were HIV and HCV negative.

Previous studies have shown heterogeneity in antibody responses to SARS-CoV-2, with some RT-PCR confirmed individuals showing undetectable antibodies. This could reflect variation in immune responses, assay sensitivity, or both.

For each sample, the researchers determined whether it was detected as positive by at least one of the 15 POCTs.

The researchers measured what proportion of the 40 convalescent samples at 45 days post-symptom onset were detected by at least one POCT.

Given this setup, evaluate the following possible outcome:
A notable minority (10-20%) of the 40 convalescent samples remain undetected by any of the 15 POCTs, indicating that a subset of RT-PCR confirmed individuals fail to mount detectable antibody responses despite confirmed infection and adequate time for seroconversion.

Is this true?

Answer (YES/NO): NO